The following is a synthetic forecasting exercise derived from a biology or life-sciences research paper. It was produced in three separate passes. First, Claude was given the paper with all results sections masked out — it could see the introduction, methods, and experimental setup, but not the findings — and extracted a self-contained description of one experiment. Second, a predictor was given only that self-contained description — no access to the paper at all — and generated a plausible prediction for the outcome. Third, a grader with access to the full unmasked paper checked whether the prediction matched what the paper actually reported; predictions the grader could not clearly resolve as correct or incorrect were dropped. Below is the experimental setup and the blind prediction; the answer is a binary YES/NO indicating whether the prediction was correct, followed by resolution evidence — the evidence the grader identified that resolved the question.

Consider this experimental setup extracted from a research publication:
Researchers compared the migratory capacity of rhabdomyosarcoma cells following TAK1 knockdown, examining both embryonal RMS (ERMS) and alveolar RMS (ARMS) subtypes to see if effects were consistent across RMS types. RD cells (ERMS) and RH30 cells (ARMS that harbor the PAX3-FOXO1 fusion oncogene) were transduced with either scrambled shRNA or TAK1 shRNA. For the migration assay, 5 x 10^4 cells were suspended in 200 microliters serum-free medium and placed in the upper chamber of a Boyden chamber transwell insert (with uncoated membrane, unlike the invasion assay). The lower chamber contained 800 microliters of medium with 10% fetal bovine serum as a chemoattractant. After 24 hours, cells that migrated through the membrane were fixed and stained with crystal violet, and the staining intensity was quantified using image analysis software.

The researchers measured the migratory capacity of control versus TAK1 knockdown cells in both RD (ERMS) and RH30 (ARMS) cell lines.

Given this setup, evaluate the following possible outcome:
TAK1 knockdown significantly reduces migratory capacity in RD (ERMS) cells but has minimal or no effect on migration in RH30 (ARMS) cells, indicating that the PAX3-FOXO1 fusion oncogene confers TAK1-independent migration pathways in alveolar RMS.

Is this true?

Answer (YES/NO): NO